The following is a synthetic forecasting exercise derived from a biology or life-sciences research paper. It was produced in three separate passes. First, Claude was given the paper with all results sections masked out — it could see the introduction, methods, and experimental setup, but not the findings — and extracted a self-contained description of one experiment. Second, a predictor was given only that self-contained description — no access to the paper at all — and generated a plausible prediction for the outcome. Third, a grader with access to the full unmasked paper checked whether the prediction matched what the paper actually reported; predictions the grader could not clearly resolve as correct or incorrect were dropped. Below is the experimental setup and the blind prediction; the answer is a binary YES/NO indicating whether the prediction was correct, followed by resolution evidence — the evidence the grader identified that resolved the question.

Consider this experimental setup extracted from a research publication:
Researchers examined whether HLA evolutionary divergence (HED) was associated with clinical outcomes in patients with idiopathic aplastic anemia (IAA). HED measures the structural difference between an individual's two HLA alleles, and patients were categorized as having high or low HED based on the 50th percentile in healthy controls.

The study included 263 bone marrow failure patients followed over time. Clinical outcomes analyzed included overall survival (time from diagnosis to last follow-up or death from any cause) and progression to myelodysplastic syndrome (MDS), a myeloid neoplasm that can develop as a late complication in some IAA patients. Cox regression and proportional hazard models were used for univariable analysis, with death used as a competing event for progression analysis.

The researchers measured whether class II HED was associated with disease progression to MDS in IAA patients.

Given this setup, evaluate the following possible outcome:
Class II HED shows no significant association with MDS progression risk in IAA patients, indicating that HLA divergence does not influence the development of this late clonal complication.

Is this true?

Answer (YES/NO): NO